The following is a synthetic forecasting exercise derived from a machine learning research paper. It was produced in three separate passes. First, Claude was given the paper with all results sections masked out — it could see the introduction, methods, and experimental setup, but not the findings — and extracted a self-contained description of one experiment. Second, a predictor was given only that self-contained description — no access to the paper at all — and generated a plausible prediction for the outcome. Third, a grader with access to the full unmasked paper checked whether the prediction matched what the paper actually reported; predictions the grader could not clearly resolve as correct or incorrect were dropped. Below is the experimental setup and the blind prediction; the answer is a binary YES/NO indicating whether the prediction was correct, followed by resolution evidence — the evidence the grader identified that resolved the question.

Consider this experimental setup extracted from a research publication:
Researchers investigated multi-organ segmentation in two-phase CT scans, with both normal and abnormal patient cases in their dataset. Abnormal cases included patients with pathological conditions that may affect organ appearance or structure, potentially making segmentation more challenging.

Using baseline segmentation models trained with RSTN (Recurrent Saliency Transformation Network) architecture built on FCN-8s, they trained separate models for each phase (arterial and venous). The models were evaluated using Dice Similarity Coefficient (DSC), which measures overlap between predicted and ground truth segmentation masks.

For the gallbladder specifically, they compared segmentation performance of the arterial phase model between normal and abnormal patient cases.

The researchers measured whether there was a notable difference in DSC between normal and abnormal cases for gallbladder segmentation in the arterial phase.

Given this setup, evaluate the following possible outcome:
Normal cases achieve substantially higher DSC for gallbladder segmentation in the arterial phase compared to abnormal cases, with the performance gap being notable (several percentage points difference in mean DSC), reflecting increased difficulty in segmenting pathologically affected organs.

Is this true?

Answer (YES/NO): YES